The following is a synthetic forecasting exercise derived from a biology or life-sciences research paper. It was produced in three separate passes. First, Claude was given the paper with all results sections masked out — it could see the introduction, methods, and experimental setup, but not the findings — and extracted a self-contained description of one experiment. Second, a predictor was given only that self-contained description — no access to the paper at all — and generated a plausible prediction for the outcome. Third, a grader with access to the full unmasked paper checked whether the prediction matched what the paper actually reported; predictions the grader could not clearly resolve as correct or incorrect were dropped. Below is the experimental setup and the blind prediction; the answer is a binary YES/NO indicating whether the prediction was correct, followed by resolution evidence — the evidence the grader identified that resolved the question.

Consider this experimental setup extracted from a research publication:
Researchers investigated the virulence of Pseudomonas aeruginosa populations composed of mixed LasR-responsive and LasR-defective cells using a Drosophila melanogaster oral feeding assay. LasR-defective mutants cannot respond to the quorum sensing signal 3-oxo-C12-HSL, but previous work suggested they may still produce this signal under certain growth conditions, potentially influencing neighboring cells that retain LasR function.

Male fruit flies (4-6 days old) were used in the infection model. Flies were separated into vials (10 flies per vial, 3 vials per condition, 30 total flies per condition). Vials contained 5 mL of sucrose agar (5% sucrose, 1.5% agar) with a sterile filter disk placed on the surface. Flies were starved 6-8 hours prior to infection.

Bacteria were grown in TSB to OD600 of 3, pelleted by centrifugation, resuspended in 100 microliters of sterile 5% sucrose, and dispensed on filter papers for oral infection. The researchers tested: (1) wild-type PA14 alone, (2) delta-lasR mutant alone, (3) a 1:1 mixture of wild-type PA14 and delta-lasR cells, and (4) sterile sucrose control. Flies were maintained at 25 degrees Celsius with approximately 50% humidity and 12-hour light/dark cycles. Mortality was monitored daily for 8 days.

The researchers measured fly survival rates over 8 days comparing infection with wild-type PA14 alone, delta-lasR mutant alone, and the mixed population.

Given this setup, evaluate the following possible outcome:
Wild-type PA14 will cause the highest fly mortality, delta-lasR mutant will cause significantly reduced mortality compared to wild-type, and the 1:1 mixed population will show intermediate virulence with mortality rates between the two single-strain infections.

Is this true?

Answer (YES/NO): NO